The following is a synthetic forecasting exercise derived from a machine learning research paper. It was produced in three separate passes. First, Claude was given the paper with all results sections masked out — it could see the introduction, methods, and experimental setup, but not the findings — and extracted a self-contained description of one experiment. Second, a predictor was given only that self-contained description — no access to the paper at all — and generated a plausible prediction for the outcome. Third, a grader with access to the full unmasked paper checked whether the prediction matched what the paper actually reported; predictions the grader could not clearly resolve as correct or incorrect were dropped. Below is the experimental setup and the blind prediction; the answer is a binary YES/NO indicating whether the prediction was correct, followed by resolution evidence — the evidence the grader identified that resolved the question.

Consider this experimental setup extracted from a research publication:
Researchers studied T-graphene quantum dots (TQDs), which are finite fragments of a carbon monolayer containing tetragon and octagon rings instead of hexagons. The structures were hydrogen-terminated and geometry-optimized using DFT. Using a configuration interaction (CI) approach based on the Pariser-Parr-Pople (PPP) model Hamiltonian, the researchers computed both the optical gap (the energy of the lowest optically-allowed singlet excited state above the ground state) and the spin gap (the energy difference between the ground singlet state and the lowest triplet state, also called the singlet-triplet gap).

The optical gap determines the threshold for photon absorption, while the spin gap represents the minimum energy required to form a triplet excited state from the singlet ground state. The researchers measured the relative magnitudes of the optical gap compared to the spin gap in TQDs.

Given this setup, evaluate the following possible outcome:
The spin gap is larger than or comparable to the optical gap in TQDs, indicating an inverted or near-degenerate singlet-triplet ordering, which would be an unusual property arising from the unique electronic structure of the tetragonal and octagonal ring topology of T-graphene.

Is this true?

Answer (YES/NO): NO